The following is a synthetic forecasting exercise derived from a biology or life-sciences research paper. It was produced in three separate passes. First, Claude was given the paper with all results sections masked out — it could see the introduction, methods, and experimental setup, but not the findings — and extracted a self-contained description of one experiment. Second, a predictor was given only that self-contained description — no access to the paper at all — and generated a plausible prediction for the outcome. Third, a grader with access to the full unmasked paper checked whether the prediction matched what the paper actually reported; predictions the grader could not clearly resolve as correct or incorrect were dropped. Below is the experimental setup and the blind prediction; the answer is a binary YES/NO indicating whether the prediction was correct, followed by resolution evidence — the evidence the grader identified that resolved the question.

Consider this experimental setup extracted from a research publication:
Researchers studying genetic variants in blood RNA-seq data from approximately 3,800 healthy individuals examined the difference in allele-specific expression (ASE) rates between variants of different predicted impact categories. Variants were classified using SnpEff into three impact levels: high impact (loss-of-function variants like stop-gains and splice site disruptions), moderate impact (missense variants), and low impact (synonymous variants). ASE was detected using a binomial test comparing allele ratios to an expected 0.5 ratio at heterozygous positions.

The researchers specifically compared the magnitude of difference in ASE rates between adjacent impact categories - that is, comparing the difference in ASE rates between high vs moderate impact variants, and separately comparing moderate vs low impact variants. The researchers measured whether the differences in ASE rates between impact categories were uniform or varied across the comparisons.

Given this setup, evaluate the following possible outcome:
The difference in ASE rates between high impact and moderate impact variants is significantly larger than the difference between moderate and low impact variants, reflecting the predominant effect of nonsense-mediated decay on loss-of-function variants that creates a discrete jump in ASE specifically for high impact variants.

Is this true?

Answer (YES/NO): YES